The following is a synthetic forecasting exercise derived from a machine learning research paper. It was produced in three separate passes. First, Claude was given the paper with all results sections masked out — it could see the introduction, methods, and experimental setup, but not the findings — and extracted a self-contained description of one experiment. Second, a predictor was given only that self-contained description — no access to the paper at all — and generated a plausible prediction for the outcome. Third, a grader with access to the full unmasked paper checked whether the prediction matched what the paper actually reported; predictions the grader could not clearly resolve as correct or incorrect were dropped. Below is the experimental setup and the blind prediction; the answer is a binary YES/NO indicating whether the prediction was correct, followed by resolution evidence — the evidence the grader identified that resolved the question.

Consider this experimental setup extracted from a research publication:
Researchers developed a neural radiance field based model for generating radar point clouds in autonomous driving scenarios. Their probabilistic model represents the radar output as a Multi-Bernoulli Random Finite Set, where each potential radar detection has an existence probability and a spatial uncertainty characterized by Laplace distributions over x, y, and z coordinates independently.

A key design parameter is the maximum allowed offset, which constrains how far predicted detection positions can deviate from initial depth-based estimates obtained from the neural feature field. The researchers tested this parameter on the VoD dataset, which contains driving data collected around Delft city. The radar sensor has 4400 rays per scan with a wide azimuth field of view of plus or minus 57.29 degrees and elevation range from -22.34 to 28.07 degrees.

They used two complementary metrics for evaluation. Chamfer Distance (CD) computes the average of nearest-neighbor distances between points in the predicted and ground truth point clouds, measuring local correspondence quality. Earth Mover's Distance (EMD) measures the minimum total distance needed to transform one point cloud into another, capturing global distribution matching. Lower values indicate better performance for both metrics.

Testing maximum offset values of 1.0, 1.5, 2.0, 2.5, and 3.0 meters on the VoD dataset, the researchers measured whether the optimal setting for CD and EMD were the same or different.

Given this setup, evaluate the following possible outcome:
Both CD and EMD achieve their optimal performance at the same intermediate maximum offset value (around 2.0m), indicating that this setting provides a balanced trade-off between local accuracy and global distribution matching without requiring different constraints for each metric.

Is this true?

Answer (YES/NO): NO